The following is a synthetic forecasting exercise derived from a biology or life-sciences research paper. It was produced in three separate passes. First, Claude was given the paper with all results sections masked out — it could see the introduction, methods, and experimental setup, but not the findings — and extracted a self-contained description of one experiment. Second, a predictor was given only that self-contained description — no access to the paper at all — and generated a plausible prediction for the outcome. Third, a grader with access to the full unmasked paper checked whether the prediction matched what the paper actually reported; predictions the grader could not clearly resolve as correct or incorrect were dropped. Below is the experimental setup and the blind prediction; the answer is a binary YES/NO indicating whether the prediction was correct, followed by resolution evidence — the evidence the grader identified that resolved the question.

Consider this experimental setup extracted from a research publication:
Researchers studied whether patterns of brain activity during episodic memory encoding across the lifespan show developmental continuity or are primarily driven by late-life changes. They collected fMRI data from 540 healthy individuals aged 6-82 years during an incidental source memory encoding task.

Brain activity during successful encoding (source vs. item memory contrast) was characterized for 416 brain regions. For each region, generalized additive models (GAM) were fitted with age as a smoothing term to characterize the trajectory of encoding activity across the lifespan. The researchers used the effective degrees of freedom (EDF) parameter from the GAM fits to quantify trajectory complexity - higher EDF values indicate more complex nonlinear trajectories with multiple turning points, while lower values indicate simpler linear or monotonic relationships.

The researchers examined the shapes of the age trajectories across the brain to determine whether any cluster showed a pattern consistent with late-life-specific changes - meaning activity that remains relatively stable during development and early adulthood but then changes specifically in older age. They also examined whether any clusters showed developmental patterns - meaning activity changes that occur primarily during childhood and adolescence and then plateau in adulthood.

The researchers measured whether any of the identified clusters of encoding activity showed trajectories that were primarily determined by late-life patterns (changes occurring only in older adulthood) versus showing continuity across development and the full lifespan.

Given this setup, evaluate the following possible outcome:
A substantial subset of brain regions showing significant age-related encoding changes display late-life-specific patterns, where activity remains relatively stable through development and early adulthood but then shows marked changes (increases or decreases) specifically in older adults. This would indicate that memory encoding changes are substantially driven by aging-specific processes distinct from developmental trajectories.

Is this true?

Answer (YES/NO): NO